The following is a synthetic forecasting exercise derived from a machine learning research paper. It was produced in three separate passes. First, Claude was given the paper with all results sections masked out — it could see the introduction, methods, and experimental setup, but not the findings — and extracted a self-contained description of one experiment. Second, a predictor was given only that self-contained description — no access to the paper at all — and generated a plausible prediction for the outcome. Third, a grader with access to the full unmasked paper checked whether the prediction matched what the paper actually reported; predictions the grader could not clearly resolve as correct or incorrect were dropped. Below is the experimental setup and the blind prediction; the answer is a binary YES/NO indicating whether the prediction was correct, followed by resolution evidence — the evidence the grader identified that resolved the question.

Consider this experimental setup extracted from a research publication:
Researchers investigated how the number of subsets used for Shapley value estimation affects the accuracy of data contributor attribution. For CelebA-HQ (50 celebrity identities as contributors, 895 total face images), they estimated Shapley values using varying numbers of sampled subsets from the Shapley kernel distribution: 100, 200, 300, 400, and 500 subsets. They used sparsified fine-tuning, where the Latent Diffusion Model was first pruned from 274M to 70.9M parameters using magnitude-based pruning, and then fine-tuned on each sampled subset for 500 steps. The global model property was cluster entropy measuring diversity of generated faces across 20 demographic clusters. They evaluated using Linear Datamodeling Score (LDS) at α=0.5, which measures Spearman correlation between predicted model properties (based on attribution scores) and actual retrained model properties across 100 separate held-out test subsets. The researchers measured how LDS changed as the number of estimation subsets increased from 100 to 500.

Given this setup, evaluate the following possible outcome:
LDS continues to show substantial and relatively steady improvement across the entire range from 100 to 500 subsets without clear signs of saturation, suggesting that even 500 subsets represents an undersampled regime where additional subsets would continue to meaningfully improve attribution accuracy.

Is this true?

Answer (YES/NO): NO